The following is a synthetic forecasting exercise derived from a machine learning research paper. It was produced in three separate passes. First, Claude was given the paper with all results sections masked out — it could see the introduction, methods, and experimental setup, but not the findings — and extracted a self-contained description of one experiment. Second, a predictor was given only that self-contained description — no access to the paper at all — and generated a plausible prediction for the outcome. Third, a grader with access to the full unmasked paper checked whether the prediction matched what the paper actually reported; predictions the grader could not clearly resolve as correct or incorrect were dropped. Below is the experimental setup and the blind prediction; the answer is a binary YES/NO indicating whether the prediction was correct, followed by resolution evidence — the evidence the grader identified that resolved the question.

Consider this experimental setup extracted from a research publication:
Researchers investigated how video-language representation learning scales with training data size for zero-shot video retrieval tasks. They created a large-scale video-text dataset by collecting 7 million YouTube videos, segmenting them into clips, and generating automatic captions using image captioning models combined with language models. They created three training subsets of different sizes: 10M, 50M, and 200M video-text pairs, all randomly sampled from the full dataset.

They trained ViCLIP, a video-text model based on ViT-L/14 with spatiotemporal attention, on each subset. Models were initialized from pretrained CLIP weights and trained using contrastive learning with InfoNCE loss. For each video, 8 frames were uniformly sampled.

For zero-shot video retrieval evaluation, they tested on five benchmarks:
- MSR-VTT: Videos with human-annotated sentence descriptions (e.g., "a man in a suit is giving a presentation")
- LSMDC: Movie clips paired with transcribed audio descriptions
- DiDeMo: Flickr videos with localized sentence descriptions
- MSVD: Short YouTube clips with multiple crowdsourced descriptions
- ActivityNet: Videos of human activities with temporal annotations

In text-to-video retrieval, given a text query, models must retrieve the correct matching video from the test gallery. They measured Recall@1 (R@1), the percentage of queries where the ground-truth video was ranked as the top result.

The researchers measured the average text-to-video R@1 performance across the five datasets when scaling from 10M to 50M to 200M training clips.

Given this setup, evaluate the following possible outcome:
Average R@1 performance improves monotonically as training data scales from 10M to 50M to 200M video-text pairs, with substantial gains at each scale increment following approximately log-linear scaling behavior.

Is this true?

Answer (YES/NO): NO